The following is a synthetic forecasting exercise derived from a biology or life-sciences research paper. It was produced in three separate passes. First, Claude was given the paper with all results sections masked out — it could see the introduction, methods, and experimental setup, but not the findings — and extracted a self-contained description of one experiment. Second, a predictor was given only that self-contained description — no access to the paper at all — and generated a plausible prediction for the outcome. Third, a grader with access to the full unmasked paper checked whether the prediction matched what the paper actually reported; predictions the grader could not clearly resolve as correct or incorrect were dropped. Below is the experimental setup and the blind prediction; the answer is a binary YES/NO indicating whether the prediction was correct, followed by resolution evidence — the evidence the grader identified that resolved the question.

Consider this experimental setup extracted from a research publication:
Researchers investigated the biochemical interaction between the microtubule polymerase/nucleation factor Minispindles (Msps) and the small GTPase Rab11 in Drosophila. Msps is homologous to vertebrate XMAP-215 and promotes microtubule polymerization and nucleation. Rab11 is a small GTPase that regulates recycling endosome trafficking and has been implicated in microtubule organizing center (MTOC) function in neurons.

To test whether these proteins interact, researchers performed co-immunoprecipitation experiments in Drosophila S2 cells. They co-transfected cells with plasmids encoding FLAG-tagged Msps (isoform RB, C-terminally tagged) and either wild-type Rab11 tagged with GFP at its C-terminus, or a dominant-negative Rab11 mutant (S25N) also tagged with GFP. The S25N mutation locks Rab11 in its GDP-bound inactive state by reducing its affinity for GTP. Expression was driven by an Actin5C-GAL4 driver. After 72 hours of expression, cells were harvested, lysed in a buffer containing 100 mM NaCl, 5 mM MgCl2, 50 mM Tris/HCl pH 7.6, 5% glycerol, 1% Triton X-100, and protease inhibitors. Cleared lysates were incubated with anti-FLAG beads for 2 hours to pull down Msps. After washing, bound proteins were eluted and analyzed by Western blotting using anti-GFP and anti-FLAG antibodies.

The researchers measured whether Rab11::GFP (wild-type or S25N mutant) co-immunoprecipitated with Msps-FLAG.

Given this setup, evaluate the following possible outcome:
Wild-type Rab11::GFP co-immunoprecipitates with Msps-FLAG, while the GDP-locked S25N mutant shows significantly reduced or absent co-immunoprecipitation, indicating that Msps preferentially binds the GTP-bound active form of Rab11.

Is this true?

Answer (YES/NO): YES